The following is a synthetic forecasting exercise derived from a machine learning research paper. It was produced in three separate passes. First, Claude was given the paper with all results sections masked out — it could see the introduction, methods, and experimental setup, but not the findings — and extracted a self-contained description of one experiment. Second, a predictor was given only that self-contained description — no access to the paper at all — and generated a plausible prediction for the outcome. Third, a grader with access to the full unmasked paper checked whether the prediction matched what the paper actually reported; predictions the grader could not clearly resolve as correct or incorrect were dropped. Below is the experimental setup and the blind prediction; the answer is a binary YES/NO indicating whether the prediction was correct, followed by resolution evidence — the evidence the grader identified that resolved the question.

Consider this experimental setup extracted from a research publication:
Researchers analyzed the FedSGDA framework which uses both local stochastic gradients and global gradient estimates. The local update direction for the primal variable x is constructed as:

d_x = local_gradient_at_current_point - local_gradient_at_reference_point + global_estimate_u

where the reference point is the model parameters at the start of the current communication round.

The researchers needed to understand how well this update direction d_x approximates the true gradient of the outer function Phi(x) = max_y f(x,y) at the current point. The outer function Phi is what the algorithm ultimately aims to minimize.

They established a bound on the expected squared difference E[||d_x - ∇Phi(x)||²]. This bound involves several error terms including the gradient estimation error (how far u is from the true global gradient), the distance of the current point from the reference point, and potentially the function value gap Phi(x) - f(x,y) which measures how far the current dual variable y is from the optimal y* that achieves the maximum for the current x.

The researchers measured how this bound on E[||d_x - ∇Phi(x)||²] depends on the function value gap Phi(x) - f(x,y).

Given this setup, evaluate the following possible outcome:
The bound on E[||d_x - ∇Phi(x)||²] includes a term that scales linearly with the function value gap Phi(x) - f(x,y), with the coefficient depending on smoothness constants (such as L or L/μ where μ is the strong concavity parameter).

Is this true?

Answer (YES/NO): YES